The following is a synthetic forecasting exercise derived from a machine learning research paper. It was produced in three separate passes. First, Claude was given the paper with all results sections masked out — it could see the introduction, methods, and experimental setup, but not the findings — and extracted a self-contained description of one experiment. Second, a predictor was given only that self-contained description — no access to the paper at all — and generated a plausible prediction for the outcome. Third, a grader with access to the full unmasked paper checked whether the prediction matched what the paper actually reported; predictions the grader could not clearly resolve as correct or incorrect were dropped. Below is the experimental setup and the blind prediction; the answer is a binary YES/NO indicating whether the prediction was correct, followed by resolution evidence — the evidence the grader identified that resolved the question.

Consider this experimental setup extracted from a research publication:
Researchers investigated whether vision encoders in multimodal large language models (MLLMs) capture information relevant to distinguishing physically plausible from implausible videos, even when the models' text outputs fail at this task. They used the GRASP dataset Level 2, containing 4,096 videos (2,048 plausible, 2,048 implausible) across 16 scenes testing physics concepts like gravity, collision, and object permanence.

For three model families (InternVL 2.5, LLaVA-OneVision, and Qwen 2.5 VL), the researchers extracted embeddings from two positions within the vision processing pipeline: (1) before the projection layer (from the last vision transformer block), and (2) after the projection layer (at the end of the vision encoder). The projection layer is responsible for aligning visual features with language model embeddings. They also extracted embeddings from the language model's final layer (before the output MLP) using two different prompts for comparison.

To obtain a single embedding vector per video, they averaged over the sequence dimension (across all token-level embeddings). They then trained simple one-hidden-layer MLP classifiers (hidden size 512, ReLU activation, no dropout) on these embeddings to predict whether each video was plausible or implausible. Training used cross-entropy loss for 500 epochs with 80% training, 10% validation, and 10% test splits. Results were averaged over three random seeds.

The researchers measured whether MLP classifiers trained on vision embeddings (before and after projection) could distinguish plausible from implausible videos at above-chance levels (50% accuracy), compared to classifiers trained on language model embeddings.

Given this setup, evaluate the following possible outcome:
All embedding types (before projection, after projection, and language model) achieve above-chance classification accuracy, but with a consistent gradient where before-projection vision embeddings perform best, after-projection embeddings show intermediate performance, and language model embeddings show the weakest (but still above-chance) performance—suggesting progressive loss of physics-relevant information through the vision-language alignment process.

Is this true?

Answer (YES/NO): NO